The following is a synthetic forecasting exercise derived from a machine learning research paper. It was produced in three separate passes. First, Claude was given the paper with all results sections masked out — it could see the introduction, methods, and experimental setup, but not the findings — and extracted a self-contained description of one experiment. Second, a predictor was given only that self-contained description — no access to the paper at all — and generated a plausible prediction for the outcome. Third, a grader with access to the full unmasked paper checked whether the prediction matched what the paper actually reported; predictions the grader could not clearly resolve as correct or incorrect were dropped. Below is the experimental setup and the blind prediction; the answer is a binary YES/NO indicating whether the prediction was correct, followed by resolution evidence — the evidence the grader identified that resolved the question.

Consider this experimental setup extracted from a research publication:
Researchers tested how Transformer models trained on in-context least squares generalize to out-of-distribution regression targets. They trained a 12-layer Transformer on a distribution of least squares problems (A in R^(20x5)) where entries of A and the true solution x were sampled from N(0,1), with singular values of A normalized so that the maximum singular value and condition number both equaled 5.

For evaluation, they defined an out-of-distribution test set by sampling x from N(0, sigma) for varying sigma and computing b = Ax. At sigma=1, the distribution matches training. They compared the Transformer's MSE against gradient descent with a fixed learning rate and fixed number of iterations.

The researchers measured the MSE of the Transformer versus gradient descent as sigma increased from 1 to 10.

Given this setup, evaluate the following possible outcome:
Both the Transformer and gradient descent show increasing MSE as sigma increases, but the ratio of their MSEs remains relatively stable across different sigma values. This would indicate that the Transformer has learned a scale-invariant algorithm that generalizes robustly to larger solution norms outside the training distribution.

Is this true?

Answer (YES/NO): NO